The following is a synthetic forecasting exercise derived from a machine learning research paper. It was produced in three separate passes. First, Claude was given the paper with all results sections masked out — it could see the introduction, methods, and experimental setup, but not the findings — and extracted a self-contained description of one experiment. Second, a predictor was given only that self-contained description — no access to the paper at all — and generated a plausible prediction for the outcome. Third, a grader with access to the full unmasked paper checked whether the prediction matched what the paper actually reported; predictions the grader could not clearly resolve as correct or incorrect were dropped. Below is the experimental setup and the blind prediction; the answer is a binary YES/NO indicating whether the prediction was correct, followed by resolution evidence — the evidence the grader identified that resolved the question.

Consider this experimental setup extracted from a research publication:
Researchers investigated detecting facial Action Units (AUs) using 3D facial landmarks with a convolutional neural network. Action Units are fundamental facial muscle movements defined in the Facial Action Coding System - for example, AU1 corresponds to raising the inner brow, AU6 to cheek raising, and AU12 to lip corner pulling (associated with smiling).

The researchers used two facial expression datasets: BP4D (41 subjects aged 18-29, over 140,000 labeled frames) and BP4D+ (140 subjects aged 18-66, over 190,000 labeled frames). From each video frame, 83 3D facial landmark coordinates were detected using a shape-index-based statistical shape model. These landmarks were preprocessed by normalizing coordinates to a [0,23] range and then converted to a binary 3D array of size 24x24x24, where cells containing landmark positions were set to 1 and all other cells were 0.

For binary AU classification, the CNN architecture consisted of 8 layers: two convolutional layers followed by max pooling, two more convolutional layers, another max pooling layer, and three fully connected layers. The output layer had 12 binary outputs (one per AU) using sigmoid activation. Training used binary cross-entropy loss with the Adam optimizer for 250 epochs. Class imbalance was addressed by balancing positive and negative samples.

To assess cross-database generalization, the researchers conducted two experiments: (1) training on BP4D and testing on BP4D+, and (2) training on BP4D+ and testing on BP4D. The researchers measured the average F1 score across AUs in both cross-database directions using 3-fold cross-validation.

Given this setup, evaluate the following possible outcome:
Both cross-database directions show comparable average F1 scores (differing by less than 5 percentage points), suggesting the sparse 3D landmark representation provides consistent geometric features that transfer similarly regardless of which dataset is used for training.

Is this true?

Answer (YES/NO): YES